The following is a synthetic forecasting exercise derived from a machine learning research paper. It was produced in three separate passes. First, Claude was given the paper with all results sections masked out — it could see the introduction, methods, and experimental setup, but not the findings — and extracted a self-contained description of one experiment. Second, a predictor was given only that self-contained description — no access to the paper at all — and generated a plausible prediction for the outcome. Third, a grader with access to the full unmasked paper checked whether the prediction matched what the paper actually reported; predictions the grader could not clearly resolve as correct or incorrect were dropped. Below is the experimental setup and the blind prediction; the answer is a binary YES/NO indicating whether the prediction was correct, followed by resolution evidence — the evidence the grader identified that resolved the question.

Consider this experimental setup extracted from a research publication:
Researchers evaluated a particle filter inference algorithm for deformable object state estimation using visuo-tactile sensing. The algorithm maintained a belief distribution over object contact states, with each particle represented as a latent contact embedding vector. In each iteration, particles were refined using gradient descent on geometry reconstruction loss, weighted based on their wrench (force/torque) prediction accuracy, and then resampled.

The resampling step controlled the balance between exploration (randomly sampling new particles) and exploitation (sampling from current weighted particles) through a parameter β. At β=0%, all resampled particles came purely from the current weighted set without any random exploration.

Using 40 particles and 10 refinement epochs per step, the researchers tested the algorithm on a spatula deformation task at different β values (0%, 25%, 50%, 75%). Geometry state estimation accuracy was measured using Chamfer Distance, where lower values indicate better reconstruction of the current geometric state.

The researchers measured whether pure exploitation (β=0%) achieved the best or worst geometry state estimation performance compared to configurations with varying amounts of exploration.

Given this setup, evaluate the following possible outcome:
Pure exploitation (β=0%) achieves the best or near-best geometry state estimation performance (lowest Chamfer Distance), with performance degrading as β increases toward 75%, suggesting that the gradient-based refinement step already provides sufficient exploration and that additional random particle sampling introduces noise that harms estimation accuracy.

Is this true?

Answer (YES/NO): YES